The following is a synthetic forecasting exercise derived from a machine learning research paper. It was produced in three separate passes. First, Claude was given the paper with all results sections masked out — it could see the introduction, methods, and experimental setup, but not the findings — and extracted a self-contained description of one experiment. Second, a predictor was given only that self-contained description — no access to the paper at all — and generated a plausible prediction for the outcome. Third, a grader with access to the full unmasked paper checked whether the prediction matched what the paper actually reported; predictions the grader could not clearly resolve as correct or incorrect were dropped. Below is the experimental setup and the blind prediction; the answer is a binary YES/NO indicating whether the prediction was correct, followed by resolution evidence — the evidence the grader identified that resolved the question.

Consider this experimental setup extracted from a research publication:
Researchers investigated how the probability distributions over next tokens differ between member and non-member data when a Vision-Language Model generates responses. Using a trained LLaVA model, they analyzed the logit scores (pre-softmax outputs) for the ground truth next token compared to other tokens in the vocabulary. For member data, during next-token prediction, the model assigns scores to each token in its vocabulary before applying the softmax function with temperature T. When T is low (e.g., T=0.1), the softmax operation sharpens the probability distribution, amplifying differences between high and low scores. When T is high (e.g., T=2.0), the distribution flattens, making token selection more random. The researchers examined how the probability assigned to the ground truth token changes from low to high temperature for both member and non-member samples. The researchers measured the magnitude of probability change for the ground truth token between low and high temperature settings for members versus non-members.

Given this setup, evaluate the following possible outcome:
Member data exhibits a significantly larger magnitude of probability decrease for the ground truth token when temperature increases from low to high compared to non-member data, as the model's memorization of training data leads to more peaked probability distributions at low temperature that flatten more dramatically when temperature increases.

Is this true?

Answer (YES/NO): YES